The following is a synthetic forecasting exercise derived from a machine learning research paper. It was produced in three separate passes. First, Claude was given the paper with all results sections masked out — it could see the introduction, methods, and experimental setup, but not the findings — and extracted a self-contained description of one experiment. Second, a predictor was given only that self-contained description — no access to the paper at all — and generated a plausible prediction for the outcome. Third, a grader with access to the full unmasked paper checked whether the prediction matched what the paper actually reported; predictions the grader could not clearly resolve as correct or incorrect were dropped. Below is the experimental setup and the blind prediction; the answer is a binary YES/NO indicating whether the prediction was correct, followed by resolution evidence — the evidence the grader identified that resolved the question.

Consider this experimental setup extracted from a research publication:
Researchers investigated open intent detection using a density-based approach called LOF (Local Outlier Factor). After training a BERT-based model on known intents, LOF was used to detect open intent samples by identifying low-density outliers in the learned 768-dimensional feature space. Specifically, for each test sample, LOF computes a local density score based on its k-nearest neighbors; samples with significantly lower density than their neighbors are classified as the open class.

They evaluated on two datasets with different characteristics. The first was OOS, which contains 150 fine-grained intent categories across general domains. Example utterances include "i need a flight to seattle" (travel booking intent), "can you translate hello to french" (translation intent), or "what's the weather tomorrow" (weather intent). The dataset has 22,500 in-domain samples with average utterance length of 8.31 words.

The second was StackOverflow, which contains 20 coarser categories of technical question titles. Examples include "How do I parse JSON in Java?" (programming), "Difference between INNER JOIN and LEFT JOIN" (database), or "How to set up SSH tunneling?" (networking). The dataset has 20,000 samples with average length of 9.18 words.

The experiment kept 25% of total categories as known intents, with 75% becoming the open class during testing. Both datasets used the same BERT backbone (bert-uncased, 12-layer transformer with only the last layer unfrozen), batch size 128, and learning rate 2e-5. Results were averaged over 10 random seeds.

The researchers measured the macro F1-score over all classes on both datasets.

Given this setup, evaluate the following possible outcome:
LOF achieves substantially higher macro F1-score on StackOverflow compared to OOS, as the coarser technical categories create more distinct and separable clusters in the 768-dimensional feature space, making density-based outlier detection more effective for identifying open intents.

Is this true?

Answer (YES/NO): NO